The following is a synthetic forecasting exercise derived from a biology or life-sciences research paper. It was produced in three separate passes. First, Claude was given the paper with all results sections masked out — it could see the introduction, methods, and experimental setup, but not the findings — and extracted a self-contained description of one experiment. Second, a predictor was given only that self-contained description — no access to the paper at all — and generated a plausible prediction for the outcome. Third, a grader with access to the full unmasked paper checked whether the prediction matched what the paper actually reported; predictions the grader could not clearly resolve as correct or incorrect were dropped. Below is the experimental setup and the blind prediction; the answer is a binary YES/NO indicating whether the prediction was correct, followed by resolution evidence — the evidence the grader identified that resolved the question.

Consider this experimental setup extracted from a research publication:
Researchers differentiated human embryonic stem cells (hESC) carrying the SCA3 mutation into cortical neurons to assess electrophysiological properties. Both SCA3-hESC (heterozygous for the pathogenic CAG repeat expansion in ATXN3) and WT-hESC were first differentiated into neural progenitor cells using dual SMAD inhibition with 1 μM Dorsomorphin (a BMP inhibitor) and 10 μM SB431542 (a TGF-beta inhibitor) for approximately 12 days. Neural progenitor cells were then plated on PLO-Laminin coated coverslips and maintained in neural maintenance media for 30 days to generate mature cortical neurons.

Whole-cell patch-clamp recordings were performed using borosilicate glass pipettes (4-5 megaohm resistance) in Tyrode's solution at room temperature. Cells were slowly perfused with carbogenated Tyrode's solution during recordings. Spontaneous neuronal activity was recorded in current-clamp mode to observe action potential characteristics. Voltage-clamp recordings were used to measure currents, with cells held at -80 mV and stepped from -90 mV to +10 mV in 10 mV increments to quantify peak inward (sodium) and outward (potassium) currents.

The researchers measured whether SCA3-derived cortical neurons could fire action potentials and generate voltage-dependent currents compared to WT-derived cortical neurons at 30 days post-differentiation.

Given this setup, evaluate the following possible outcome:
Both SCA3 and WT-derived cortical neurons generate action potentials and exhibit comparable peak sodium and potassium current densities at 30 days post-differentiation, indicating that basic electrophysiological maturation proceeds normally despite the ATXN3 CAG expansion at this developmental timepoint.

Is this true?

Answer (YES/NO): YES